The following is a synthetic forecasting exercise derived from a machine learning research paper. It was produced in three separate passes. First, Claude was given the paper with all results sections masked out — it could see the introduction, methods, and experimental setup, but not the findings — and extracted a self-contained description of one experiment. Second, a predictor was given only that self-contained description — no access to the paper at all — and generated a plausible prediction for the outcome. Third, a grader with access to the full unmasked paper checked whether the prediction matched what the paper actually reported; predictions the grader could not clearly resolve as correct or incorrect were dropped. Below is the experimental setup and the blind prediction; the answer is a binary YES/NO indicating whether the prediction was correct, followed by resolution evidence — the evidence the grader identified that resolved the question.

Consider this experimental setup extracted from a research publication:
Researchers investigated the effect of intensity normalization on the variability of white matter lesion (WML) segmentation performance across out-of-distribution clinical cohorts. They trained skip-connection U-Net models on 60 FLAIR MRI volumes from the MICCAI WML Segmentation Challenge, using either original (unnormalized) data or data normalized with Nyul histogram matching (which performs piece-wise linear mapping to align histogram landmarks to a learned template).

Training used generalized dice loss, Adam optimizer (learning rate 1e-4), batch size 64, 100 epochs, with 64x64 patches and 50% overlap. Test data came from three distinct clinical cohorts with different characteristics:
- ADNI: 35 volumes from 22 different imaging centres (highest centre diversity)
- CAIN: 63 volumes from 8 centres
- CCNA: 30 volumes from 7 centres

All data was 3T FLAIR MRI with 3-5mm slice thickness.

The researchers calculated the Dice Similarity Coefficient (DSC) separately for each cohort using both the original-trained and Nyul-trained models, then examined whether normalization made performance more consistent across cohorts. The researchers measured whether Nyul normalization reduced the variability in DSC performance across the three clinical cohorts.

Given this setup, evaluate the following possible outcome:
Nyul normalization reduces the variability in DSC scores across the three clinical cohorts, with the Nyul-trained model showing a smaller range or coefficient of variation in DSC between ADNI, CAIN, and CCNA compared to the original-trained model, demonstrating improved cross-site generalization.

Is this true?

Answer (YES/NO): NO